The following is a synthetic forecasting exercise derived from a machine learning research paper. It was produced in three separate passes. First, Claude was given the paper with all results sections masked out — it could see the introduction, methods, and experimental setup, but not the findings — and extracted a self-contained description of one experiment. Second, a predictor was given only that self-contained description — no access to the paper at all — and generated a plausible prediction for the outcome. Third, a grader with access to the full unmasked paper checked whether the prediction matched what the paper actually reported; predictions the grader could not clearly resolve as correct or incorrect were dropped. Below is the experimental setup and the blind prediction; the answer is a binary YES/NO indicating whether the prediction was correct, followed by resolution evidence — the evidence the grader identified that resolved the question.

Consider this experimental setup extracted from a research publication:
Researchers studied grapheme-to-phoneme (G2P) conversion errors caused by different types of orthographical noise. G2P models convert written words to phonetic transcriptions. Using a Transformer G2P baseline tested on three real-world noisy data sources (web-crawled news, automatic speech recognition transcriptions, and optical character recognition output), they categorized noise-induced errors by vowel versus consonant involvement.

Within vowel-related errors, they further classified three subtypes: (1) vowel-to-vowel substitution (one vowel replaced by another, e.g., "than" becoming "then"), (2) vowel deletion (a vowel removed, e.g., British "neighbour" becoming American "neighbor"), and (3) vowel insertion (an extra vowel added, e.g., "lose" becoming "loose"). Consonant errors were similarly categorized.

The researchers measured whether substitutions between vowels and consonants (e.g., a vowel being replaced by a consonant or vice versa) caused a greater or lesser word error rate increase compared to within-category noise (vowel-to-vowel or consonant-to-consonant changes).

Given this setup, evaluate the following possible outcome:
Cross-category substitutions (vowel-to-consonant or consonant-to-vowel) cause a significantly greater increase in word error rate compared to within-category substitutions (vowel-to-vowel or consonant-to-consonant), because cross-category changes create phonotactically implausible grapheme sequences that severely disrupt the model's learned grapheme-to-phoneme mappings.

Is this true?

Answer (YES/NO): NO